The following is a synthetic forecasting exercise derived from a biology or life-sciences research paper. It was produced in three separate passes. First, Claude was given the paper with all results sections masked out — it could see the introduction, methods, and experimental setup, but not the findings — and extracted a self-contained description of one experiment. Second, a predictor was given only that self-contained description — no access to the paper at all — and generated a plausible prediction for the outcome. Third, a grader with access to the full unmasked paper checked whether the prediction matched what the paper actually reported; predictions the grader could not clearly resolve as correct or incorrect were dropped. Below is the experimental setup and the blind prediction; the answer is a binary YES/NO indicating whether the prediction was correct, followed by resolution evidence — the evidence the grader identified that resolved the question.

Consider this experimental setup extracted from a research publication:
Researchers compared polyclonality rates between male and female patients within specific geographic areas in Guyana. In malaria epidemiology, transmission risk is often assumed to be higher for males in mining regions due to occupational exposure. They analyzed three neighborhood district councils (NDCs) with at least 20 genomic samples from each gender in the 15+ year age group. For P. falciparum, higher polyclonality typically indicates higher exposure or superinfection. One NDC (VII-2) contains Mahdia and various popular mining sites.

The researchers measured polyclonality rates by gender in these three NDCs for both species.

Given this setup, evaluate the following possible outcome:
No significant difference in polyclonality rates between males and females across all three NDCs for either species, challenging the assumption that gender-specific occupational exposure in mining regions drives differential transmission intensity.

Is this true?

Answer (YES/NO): NO